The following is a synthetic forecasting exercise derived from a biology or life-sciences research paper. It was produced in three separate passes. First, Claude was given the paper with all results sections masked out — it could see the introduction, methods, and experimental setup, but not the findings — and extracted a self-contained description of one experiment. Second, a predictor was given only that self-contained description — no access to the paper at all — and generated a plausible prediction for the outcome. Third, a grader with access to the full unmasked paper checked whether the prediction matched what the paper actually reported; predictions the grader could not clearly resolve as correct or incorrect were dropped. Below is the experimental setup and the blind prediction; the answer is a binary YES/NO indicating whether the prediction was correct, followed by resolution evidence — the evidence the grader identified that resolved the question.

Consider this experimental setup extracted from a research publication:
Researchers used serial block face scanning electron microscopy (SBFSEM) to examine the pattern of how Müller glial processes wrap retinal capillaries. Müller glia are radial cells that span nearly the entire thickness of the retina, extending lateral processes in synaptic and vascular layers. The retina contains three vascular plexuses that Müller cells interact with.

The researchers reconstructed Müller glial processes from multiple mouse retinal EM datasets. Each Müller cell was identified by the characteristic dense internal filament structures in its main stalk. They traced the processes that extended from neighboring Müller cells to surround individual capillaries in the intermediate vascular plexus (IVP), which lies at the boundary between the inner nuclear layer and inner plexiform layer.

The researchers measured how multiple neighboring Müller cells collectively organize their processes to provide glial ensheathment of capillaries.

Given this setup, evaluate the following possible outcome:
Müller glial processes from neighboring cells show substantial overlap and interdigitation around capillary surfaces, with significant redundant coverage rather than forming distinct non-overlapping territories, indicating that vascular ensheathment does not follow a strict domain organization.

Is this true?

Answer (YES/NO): NO